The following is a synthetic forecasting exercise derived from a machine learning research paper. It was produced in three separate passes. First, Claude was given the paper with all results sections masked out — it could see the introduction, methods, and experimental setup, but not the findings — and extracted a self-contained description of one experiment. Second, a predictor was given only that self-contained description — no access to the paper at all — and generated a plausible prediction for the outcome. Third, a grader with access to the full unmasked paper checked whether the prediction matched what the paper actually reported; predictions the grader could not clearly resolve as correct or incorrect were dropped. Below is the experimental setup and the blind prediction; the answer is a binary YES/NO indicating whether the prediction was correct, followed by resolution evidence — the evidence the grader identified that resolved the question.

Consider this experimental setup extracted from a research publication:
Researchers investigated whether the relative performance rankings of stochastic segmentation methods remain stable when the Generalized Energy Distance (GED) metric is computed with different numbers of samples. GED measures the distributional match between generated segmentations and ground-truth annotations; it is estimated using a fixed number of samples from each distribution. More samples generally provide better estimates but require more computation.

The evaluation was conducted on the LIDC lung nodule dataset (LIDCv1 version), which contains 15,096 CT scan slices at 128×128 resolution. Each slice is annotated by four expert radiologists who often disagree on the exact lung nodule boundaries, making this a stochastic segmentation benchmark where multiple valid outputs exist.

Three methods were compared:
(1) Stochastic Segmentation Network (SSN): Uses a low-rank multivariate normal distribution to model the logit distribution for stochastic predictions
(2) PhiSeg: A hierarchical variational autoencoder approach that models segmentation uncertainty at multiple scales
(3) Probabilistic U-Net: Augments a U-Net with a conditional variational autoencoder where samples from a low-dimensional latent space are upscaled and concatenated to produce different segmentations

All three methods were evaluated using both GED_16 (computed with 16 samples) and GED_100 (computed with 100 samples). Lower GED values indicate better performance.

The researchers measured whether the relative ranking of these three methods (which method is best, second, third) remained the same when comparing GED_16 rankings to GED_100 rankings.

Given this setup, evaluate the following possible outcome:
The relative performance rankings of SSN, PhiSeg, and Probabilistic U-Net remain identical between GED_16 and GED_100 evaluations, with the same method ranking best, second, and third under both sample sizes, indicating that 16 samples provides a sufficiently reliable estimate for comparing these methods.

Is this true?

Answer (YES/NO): NO